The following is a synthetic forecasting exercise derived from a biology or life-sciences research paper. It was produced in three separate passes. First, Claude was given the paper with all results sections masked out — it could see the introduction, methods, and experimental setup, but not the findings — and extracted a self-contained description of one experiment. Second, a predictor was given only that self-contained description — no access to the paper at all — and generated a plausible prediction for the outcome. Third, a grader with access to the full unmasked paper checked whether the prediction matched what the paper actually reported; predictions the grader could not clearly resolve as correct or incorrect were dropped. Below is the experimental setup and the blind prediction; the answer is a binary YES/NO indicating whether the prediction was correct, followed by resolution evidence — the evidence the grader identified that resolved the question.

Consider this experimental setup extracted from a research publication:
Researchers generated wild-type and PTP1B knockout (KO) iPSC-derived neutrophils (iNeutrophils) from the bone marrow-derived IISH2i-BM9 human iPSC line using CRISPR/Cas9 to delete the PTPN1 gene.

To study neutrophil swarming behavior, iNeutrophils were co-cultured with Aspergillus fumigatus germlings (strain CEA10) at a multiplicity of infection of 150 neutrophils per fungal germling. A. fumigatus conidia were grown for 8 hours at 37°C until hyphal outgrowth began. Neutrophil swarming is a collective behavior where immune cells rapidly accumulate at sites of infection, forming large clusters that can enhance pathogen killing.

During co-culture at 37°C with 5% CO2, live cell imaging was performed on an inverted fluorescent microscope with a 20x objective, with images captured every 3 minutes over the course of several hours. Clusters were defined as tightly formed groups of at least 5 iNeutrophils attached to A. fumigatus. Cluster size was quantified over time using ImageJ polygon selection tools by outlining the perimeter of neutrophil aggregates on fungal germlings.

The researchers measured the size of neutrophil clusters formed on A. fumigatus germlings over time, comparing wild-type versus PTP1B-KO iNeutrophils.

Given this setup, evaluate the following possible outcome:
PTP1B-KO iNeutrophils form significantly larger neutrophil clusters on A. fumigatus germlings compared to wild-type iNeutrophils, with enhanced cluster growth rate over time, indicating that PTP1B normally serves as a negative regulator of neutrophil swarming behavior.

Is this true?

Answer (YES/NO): YES